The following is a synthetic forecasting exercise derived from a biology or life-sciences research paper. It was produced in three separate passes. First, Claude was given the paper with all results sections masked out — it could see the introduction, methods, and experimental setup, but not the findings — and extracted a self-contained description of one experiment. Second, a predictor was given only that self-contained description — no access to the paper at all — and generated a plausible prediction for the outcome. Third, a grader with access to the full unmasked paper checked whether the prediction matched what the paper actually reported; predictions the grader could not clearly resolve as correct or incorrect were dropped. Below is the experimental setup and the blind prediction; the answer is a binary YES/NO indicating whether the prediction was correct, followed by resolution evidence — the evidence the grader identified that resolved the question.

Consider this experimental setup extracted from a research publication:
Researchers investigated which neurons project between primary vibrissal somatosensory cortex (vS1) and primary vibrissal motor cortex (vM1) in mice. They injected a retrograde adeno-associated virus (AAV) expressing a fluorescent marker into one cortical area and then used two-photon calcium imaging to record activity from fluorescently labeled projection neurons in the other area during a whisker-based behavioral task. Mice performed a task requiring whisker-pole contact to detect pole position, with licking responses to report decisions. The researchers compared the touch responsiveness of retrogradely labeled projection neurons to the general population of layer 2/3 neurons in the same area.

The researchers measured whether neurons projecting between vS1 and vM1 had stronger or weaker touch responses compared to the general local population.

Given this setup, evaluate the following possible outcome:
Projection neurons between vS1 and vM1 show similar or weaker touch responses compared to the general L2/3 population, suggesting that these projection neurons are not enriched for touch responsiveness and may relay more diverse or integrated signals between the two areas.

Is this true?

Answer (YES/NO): NO